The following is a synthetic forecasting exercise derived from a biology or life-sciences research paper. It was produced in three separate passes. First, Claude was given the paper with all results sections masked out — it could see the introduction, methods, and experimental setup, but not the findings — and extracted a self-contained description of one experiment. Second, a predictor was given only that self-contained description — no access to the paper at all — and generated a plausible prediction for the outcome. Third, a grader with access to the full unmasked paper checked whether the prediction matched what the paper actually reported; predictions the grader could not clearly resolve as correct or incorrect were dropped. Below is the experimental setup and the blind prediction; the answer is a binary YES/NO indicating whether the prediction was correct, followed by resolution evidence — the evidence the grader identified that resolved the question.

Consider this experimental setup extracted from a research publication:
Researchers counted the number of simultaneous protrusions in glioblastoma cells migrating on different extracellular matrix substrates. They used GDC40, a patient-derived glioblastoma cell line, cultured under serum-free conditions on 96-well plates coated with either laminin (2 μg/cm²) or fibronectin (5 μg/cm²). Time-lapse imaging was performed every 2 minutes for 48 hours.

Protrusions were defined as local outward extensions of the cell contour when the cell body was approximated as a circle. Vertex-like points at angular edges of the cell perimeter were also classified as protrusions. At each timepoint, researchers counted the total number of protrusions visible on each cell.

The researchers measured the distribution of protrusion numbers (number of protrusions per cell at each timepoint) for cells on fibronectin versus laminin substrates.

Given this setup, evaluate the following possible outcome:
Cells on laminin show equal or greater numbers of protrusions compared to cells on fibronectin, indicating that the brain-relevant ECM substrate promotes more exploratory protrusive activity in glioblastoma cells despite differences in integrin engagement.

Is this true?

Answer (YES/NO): NO